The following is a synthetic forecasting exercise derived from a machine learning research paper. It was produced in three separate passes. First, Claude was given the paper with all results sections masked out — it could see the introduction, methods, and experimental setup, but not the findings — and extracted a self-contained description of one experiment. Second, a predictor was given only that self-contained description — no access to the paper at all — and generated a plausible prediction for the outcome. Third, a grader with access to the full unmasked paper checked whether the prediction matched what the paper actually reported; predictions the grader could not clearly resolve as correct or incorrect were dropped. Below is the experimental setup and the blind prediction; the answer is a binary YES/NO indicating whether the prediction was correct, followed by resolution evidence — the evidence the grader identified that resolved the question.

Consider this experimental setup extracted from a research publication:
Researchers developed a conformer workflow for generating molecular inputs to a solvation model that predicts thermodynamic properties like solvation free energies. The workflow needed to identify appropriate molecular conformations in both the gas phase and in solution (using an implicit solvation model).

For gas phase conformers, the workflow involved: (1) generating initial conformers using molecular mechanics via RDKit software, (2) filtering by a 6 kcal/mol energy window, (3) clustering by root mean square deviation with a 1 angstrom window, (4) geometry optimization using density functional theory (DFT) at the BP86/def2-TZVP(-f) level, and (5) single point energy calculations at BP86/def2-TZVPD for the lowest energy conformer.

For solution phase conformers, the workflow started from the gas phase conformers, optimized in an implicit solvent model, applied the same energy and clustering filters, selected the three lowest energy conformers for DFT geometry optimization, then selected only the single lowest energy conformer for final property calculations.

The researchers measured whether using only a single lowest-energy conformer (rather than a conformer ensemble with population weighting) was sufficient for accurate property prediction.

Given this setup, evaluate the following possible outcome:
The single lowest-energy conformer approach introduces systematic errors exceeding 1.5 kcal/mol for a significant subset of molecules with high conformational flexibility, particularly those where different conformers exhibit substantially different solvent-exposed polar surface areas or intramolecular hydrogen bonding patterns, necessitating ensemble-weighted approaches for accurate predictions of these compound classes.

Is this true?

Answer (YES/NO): NO